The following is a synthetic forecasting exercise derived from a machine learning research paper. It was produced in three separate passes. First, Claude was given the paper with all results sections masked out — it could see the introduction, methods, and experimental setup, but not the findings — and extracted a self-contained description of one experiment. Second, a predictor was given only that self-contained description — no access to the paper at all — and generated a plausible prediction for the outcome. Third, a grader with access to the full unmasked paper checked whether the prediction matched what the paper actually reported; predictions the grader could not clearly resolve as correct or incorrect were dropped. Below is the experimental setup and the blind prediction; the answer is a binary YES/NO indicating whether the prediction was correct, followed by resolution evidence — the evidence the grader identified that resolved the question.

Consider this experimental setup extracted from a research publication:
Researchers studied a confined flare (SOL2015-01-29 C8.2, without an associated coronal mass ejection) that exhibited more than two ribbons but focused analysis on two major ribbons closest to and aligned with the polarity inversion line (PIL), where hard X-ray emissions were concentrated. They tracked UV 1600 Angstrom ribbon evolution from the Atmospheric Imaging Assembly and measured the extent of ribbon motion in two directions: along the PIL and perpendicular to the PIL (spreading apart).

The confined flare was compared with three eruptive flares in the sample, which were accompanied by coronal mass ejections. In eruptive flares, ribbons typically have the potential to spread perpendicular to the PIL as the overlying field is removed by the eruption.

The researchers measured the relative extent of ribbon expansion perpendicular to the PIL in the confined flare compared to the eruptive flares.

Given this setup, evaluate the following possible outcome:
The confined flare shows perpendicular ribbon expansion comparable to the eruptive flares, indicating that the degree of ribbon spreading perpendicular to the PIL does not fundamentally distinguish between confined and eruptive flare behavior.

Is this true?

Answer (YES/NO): NO